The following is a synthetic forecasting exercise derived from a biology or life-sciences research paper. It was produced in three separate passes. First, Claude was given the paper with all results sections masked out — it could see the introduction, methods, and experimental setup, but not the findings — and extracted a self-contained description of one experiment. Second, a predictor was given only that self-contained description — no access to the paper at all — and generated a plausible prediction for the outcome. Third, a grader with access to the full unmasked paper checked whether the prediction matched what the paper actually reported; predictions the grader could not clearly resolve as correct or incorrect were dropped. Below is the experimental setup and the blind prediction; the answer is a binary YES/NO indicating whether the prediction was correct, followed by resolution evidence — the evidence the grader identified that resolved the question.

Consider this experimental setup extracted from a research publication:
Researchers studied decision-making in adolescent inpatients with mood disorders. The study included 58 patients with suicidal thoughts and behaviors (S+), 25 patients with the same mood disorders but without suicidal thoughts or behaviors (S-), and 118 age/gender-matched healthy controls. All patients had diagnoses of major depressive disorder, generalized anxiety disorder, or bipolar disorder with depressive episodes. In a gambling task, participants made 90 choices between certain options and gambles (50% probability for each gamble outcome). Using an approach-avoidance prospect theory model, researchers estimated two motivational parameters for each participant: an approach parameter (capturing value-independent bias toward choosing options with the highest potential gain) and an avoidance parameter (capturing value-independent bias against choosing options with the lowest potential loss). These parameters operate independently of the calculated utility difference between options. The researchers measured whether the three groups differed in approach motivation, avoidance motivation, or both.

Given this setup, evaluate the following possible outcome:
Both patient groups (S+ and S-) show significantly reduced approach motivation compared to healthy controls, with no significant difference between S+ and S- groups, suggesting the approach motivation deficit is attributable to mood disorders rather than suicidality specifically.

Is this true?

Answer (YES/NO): NO